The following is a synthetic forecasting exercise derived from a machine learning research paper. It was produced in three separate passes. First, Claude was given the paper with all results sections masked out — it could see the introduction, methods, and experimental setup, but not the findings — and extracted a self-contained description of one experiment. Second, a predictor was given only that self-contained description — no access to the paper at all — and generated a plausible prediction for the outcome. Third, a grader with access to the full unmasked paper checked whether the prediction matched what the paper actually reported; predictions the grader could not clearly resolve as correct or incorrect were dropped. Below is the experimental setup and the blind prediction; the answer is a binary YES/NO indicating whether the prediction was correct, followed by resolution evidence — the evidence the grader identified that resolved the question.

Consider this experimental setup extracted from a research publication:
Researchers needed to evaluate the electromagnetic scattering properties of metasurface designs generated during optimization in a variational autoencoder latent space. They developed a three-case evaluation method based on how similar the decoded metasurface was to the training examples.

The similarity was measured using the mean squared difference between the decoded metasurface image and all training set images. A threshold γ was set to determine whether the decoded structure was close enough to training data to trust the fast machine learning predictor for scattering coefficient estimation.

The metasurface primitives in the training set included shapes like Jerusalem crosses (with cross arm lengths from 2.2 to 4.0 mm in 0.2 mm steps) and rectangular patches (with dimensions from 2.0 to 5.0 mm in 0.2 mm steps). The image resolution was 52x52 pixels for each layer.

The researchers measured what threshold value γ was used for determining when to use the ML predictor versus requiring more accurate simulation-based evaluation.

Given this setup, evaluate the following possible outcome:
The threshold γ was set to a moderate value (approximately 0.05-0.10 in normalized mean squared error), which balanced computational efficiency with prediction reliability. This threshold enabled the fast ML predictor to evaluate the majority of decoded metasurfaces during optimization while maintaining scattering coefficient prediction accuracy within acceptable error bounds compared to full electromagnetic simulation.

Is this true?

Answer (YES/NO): NO